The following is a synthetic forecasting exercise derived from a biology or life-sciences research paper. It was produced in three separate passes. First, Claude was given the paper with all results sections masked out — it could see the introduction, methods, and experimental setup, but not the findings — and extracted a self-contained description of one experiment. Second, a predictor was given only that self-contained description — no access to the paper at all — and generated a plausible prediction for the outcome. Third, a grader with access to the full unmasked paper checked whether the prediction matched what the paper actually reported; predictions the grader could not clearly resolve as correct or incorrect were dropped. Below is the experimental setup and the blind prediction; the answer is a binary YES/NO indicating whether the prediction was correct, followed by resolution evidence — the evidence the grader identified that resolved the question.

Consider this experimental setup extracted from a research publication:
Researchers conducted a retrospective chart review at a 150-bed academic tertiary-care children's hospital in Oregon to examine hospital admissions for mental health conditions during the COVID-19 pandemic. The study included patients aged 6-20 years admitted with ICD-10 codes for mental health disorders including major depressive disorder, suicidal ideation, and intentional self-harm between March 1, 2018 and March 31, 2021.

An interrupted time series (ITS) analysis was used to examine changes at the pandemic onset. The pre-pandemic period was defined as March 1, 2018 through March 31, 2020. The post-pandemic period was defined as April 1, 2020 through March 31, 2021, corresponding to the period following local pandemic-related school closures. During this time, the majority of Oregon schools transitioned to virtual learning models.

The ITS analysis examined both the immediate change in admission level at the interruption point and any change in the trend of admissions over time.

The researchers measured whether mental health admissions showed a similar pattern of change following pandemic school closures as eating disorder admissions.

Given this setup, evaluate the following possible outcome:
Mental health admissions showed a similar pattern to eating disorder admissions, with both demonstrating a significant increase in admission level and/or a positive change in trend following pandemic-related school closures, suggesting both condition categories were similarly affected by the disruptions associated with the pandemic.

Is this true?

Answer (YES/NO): NO